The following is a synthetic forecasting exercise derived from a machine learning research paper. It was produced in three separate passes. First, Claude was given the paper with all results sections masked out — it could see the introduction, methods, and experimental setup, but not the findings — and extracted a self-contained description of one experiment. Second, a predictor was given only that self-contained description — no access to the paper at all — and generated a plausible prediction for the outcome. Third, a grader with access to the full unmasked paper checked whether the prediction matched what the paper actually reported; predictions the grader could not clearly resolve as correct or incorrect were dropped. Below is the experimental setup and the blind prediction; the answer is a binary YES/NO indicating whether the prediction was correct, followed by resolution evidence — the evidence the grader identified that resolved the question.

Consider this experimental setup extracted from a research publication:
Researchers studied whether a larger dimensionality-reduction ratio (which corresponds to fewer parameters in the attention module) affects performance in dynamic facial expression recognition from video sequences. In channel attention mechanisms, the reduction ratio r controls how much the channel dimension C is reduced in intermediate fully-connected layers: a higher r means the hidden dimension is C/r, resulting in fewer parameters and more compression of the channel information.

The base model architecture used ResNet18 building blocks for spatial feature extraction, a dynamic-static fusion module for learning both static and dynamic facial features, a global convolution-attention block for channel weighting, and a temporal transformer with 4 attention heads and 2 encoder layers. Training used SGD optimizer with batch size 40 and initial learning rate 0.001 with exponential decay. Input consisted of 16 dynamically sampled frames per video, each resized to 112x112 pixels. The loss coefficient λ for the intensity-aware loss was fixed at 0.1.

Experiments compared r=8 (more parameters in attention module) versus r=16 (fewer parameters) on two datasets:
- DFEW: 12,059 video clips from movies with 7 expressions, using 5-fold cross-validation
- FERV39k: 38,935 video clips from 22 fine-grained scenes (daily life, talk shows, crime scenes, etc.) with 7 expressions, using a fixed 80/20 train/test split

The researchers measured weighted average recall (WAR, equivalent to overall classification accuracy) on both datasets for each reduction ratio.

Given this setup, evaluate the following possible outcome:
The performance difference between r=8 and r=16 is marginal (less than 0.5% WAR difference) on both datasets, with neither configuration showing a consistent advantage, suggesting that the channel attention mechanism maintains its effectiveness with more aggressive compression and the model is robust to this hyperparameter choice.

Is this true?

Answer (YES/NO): NO